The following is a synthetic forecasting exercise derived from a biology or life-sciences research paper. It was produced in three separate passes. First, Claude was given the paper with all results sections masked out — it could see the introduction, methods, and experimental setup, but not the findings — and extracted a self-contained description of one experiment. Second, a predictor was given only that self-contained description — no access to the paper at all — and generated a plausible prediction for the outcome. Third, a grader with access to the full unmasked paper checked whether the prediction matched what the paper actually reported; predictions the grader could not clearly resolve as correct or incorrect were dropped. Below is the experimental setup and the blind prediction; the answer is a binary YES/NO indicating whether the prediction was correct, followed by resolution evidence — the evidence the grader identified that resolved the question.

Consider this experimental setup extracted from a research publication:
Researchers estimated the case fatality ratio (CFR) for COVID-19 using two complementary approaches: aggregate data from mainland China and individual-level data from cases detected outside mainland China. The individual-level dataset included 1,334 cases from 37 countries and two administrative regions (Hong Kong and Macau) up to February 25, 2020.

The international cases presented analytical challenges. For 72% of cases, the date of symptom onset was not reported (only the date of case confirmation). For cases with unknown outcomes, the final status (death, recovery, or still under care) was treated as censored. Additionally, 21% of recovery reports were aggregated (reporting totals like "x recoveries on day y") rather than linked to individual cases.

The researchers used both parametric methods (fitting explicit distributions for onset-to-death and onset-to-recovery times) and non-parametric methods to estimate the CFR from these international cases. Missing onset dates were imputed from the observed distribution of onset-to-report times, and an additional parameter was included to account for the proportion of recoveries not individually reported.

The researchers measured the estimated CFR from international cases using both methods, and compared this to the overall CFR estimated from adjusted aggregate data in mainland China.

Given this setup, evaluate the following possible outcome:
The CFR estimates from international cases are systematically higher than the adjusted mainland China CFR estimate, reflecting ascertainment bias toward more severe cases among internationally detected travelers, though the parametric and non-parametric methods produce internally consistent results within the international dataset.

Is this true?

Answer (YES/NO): NO